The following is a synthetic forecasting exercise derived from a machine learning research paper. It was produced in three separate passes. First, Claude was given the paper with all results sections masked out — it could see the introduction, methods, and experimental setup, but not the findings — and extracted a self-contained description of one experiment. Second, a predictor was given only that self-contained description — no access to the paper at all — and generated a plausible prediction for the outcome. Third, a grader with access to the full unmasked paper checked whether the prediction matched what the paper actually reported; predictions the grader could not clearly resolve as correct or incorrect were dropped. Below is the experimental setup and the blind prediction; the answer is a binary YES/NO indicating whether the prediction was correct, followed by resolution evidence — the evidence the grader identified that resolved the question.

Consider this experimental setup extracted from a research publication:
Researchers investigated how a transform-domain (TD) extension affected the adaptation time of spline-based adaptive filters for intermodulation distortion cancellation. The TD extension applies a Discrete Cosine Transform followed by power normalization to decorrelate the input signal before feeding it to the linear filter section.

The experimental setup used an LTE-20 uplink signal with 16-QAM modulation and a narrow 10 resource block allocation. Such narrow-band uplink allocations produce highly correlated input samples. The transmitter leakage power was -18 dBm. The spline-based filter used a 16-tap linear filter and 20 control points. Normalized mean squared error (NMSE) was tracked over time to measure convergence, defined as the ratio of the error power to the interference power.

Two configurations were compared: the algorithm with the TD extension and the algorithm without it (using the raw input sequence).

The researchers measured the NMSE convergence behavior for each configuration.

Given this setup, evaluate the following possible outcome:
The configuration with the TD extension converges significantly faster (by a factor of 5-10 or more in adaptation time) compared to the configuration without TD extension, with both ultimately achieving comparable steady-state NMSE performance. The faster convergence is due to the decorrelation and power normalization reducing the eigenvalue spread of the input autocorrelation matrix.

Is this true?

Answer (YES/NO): NO